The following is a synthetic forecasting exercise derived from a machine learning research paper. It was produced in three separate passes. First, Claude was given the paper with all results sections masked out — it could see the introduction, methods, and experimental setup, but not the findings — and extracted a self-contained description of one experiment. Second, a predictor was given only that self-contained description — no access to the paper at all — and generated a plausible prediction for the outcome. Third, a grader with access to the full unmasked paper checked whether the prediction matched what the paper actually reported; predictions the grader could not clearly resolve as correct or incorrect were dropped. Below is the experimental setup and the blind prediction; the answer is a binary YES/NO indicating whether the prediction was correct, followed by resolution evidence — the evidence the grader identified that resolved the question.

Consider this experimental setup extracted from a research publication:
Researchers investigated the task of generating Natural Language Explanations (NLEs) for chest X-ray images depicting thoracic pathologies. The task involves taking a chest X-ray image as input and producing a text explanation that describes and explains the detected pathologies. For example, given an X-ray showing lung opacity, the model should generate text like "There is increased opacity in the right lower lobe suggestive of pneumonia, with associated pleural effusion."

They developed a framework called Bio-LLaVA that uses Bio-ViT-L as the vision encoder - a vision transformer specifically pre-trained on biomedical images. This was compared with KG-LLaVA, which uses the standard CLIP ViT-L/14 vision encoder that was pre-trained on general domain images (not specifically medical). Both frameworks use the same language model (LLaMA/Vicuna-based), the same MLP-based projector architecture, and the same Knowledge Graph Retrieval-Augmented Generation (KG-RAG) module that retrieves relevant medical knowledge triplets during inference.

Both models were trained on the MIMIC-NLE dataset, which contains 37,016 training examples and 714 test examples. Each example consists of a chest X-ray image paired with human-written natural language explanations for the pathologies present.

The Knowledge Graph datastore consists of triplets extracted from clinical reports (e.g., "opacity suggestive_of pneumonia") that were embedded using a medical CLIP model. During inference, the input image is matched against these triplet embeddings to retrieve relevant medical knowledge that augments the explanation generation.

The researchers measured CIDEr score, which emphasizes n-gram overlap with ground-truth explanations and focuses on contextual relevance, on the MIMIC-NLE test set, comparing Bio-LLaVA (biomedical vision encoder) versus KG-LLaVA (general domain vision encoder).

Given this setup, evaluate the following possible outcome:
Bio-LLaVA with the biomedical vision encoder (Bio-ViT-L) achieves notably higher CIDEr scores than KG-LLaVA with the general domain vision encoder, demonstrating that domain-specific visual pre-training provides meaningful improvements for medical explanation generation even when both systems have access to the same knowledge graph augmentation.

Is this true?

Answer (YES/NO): NO